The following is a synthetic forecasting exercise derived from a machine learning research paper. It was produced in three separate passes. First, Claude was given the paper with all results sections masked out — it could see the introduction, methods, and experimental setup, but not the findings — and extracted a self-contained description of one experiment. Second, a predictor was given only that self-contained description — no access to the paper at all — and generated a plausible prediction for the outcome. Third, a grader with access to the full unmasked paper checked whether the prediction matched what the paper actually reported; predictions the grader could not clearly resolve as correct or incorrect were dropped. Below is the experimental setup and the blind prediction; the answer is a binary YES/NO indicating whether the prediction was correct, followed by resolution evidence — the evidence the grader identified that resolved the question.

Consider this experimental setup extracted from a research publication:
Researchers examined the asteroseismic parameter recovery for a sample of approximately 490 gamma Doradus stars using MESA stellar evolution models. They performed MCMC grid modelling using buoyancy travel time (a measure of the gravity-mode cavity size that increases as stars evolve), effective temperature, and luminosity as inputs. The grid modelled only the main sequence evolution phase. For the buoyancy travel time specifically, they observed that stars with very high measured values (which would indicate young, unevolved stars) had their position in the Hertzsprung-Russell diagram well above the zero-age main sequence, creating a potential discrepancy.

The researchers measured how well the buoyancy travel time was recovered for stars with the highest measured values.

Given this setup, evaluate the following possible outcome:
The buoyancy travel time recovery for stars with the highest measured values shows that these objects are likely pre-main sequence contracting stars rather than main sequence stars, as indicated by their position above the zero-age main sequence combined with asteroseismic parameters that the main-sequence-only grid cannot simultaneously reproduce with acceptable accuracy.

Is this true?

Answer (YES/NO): NO